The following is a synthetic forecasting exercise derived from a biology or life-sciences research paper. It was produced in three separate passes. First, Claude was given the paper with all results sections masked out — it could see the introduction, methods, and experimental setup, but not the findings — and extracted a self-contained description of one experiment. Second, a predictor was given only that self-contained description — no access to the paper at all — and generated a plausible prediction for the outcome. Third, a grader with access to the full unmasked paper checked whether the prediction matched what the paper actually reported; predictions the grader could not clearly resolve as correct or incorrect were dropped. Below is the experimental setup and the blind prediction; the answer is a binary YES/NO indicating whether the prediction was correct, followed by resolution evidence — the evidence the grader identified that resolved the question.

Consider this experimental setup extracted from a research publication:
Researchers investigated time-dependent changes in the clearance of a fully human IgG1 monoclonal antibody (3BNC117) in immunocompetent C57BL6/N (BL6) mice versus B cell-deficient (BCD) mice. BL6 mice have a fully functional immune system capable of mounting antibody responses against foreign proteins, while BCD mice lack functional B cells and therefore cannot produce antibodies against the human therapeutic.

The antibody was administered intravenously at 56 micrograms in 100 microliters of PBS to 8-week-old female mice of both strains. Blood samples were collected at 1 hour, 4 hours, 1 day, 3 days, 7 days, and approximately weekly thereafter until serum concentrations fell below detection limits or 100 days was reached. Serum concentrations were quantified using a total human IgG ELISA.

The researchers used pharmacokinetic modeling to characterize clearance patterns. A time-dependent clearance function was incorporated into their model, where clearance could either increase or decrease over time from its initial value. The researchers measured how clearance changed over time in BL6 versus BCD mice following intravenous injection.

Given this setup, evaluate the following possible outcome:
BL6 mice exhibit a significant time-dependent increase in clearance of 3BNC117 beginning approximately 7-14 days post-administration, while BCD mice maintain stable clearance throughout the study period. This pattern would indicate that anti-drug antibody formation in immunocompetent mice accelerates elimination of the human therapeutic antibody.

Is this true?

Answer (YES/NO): NO